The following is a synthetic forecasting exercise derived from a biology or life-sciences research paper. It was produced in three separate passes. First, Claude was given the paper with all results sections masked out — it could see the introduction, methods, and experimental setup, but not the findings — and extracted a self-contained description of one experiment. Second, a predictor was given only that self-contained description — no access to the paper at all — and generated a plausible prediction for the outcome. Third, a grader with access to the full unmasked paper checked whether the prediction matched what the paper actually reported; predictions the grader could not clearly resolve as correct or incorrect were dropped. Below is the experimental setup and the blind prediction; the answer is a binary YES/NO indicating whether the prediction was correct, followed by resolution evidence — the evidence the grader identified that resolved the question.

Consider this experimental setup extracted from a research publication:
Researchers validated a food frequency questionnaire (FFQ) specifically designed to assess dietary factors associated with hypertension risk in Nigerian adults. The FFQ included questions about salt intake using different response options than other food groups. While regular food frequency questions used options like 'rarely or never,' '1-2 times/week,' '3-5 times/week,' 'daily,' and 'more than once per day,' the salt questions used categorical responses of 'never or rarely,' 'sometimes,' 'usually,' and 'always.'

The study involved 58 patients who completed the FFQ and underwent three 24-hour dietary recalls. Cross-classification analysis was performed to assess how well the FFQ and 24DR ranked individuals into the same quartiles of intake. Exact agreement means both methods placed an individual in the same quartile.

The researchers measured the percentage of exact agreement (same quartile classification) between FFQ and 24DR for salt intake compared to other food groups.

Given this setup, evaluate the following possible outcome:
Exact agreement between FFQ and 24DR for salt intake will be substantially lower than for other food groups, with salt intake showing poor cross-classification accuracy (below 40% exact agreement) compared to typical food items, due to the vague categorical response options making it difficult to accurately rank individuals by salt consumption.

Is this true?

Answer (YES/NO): YES